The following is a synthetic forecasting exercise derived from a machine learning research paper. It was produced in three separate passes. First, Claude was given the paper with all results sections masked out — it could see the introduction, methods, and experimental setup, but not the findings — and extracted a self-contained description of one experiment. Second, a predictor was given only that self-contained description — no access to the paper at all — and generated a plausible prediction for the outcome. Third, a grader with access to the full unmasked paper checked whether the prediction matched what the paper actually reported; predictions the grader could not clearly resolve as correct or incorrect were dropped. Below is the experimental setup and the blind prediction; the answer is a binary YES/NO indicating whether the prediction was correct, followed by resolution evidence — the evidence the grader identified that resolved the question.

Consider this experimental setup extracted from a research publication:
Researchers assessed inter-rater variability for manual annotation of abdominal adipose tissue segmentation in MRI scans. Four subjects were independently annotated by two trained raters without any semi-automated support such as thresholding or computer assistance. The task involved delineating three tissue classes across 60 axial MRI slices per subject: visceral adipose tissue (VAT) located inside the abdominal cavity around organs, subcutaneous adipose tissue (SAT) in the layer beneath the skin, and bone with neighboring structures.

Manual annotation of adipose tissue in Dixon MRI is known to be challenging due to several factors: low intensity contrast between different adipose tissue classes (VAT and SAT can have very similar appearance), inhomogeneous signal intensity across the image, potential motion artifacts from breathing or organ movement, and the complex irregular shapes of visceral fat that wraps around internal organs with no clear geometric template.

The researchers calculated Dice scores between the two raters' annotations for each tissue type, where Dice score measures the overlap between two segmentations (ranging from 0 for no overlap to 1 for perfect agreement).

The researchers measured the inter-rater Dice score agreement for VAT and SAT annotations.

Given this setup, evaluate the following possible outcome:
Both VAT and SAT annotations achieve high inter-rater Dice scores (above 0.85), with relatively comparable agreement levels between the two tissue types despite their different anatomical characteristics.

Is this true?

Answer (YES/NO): NO